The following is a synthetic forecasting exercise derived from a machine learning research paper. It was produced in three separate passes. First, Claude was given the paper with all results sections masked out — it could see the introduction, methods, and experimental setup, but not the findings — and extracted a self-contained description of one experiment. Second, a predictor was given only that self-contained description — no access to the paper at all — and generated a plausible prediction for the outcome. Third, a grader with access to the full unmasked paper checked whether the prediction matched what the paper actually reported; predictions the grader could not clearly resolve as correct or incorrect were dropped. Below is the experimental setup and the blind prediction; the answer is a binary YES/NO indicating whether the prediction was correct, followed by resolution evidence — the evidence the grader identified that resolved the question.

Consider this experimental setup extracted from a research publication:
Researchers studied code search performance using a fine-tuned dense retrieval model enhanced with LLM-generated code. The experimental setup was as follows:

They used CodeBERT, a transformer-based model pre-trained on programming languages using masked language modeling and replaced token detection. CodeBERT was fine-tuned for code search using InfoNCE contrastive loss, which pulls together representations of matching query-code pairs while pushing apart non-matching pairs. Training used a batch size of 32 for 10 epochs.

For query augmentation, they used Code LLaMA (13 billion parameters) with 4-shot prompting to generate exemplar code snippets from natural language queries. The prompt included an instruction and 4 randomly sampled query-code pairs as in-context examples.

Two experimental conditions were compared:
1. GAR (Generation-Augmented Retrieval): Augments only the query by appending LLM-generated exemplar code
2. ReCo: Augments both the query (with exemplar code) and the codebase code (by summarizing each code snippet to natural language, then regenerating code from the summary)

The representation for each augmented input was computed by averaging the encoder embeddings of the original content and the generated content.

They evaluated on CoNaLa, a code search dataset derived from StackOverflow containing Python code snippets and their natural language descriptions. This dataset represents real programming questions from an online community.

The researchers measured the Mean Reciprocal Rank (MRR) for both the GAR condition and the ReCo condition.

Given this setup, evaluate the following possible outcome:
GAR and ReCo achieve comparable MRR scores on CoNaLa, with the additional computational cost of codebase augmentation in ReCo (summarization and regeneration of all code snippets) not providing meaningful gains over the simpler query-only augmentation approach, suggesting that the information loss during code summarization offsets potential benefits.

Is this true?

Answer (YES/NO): NO